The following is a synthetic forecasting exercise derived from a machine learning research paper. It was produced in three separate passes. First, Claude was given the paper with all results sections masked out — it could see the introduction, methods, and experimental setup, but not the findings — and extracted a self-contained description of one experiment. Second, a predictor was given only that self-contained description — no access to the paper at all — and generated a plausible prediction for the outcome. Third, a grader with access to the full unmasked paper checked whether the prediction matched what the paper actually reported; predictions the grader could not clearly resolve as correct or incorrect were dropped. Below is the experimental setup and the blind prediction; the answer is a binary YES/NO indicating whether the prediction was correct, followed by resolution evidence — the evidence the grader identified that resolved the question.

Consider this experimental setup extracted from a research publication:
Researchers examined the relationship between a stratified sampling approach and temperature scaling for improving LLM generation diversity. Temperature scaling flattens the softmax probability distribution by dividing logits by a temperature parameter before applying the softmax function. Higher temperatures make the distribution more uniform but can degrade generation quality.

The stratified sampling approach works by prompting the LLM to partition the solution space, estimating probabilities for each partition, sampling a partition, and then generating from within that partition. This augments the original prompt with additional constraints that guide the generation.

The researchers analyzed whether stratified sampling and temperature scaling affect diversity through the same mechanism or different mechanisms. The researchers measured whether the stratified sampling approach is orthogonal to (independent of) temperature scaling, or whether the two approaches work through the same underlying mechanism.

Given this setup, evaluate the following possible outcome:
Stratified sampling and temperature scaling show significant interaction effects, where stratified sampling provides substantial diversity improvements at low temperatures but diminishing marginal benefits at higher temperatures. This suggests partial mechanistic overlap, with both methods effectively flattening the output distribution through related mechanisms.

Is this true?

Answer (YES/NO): NO